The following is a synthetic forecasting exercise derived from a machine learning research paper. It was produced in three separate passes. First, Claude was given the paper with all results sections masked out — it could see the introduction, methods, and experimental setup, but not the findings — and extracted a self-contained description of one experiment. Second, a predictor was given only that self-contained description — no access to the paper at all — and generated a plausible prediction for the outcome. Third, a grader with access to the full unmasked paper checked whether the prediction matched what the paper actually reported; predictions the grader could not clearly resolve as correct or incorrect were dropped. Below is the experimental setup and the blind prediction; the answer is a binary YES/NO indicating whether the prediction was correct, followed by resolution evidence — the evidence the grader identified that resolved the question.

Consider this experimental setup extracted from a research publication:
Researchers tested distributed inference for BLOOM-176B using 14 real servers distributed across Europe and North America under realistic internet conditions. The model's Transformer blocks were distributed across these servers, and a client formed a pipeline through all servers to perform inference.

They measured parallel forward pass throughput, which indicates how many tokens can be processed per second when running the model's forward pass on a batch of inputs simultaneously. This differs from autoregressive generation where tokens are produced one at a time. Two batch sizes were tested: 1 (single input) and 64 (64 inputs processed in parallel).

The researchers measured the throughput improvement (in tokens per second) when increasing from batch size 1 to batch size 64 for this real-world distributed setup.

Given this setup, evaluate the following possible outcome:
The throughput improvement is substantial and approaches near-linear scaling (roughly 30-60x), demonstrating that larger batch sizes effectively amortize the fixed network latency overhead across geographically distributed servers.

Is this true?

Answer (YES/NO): NO